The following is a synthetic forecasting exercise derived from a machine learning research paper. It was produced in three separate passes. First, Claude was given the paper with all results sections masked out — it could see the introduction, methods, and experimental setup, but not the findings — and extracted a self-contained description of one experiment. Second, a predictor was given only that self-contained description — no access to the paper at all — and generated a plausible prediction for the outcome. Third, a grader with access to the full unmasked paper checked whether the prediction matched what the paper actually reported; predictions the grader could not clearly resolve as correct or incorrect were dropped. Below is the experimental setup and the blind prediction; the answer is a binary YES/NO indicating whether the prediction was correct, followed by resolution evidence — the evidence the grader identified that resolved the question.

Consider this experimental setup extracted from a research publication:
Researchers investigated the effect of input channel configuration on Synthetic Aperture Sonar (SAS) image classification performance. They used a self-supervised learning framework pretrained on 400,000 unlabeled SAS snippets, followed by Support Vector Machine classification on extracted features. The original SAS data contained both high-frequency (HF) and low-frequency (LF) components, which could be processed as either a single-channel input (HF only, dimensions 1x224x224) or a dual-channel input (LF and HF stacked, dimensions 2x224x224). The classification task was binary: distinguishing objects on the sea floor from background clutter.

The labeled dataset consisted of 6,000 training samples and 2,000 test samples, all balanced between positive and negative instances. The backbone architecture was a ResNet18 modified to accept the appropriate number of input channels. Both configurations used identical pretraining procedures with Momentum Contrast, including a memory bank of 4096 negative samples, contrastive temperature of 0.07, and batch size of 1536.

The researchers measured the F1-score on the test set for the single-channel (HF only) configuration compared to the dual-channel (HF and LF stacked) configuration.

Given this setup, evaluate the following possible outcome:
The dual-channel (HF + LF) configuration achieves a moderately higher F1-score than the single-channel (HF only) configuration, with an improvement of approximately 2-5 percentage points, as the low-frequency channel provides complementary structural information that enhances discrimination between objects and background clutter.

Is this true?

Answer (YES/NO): NO